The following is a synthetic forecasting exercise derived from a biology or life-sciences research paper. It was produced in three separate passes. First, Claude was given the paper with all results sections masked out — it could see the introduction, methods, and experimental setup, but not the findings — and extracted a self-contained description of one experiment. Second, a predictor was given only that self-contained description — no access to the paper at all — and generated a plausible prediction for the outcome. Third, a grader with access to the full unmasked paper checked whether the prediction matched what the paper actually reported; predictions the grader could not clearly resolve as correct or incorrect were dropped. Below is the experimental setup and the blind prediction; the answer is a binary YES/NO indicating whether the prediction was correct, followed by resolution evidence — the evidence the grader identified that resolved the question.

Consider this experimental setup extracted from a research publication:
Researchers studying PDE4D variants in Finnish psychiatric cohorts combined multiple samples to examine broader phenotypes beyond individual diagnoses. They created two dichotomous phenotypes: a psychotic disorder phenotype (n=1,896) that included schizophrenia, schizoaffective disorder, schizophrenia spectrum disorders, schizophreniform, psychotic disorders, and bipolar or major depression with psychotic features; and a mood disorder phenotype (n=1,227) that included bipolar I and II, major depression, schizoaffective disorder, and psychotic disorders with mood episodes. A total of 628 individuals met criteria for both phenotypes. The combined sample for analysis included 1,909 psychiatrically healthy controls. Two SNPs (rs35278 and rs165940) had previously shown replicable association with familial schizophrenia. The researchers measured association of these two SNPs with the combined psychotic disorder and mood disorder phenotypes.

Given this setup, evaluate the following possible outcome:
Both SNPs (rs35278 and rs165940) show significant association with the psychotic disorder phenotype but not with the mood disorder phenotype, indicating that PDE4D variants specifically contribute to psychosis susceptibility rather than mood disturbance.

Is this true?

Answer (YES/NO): YES